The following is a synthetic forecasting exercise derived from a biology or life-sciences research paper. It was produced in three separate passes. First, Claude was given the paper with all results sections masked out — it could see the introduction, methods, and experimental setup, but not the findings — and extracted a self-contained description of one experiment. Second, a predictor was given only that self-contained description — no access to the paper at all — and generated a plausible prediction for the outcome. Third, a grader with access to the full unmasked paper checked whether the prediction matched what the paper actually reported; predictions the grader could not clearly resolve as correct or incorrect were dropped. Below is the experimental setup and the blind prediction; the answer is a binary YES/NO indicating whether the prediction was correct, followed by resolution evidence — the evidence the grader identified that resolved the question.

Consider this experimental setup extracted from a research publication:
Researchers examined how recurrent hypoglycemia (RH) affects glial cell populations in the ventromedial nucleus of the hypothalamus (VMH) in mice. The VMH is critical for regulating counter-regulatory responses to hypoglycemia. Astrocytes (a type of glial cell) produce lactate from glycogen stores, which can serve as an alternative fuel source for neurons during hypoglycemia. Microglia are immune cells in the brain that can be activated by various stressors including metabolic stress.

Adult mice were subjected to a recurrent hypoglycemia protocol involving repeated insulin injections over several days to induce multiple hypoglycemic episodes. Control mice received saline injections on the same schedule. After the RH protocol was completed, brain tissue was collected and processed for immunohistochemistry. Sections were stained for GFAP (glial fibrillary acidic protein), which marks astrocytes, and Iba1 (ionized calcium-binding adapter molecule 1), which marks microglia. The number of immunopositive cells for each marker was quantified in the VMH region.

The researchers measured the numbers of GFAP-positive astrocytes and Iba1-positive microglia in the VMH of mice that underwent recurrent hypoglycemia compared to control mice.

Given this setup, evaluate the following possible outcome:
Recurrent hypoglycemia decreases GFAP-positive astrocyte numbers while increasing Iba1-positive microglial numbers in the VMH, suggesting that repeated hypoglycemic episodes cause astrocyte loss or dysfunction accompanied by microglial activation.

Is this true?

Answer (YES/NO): NO